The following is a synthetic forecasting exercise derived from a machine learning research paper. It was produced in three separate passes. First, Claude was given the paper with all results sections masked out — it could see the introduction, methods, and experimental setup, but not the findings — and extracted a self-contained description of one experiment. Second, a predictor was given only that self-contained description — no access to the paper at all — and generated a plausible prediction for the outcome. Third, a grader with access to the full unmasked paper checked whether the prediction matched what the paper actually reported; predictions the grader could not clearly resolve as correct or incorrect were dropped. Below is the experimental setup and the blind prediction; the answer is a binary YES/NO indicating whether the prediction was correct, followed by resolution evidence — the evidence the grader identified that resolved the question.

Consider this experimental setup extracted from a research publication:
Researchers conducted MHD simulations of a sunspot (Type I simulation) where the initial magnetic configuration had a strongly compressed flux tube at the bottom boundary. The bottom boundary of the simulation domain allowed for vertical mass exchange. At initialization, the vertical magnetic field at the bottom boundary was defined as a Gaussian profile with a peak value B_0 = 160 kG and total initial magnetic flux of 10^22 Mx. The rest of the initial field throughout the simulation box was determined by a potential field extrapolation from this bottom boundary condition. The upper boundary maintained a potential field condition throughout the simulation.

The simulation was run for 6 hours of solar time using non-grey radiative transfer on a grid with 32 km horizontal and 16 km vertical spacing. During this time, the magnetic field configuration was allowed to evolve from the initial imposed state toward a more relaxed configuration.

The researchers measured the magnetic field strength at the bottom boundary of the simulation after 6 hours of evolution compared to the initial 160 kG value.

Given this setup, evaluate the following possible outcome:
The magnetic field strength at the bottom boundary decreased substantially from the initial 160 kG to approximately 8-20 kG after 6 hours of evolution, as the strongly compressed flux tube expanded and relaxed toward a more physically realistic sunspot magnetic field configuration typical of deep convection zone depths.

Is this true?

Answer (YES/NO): NO